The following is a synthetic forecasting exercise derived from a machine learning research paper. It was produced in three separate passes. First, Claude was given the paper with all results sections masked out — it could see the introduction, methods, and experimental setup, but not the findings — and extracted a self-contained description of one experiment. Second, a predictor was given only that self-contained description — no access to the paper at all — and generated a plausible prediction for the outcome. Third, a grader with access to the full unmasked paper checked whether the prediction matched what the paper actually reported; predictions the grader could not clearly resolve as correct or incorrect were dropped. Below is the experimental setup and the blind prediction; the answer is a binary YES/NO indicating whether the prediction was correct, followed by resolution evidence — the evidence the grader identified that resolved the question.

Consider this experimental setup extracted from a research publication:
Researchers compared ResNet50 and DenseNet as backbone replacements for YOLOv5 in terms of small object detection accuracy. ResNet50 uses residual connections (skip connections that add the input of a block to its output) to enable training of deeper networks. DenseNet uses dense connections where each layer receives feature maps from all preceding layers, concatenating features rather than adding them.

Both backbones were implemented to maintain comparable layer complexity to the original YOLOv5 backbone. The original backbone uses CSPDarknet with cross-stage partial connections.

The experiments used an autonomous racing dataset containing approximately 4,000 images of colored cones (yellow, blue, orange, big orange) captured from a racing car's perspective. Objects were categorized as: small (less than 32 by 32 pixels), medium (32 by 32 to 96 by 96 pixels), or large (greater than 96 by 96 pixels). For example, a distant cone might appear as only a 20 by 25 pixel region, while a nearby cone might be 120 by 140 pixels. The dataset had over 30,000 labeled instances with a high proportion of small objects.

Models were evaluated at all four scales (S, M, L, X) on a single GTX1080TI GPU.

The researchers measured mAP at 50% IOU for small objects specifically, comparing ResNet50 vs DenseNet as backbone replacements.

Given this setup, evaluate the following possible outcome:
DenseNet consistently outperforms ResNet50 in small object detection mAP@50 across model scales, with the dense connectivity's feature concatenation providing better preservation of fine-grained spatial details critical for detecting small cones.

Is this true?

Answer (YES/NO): YES